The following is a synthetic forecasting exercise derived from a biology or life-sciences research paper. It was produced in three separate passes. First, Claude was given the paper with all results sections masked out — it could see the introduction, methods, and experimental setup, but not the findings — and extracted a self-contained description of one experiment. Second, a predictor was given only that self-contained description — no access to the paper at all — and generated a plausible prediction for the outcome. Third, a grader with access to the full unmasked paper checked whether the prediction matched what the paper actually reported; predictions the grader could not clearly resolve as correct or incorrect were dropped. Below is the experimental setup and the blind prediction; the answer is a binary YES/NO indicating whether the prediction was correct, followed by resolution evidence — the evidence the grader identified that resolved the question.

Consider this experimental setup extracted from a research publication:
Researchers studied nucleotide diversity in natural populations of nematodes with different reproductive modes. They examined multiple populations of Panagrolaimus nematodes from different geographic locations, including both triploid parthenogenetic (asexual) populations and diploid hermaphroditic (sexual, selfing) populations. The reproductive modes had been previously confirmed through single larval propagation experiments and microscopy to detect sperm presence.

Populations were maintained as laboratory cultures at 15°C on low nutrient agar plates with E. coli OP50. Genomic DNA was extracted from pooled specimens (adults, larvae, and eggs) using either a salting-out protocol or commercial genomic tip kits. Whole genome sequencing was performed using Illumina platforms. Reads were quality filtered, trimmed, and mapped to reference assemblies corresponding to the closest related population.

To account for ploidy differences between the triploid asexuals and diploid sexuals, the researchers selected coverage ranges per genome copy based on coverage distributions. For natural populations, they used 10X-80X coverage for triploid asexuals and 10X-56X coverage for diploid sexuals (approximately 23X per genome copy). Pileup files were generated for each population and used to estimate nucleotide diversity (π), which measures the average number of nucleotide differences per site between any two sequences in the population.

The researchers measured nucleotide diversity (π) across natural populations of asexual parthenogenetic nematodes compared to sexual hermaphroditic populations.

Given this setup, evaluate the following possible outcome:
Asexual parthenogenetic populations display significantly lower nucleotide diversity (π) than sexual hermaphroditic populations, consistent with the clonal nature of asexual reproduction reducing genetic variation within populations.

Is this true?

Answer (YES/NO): NO